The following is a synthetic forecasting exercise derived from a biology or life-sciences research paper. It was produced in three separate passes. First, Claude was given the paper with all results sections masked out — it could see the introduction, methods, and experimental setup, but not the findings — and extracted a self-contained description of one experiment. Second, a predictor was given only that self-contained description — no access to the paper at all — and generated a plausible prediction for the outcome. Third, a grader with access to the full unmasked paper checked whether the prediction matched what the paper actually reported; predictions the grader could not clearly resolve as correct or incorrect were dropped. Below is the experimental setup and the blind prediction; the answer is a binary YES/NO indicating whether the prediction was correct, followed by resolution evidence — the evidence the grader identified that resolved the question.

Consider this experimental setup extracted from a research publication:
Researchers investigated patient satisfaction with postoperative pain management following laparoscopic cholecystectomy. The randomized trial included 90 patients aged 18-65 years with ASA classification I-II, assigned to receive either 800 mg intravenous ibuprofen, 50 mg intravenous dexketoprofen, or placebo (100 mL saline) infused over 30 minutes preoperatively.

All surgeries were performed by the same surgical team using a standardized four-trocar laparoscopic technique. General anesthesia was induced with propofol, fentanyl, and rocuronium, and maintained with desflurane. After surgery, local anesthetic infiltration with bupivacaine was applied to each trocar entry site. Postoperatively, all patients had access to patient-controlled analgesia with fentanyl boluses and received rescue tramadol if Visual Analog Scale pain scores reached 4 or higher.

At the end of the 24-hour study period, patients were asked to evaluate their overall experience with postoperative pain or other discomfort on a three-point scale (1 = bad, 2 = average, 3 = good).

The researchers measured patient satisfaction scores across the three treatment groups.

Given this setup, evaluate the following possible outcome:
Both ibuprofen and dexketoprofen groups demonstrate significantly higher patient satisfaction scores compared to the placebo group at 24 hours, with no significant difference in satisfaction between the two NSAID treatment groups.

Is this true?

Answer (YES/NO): NO